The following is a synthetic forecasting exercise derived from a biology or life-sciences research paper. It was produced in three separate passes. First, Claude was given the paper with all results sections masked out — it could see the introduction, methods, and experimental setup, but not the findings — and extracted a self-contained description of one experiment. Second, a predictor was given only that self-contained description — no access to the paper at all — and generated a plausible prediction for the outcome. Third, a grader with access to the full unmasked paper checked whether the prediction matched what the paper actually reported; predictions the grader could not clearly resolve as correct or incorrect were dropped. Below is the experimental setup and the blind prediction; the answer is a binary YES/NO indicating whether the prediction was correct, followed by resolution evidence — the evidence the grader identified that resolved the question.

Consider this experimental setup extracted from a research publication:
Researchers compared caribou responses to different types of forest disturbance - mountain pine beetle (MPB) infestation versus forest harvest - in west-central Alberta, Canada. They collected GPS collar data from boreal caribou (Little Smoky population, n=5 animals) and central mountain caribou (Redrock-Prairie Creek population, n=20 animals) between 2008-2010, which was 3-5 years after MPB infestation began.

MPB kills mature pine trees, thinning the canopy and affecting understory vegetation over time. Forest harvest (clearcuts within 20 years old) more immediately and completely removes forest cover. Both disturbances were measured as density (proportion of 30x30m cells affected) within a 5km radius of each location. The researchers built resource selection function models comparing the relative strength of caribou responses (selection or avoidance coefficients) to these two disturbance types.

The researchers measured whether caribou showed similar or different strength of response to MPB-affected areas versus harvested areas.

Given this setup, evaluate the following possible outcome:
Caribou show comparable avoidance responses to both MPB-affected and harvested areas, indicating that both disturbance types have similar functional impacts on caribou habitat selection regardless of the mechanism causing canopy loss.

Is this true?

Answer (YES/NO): NO